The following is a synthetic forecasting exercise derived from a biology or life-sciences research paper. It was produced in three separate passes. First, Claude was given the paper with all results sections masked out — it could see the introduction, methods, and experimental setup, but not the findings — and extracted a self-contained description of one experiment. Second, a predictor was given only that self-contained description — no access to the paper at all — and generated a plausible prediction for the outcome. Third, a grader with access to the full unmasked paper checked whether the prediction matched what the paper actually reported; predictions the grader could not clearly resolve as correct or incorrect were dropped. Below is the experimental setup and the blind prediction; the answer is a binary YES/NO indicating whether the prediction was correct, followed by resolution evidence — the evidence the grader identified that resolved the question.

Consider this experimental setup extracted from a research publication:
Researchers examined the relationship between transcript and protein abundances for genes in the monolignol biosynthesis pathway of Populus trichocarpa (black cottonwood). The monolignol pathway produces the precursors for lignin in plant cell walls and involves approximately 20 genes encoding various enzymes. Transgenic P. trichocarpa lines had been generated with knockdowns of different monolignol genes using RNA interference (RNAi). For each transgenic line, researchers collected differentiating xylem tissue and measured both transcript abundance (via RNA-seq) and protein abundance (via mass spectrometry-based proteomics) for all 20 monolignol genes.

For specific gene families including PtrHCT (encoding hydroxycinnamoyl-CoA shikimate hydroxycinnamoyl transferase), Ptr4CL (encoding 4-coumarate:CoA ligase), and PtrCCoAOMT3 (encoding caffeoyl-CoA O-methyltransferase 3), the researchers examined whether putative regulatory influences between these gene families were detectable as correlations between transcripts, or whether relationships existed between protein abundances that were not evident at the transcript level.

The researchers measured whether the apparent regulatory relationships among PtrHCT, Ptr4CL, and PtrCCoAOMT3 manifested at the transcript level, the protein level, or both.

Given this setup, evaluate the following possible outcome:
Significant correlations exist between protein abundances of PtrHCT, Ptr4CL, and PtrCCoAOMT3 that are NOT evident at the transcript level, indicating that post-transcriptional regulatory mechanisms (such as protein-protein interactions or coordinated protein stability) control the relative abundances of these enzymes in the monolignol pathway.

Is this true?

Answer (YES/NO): YES